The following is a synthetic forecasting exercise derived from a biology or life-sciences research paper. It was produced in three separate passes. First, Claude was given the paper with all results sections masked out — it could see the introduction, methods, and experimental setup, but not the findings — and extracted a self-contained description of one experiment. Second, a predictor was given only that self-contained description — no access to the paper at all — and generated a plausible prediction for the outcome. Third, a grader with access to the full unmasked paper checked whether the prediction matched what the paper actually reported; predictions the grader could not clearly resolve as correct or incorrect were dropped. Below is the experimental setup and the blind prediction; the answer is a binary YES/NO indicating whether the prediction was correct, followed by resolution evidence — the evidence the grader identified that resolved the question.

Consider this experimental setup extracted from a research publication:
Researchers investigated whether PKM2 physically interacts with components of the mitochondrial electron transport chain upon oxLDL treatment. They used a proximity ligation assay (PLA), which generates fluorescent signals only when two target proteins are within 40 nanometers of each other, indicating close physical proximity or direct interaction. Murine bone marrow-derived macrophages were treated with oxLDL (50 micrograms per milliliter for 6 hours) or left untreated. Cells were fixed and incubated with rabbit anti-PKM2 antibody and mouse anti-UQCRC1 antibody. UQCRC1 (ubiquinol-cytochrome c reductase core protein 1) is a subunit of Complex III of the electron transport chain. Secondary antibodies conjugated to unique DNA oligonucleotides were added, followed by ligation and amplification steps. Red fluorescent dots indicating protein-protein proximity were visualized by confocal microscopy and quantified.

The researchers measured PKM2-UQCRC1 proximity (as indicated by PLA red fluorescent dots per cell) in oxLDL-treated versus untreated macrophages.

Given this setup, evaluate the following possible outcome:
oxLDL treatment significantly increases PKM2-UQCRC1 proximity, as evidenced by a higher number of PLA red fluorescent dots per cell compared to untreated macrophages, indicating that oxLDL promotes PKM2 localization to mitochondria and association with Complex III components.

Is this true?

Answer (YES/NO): YES